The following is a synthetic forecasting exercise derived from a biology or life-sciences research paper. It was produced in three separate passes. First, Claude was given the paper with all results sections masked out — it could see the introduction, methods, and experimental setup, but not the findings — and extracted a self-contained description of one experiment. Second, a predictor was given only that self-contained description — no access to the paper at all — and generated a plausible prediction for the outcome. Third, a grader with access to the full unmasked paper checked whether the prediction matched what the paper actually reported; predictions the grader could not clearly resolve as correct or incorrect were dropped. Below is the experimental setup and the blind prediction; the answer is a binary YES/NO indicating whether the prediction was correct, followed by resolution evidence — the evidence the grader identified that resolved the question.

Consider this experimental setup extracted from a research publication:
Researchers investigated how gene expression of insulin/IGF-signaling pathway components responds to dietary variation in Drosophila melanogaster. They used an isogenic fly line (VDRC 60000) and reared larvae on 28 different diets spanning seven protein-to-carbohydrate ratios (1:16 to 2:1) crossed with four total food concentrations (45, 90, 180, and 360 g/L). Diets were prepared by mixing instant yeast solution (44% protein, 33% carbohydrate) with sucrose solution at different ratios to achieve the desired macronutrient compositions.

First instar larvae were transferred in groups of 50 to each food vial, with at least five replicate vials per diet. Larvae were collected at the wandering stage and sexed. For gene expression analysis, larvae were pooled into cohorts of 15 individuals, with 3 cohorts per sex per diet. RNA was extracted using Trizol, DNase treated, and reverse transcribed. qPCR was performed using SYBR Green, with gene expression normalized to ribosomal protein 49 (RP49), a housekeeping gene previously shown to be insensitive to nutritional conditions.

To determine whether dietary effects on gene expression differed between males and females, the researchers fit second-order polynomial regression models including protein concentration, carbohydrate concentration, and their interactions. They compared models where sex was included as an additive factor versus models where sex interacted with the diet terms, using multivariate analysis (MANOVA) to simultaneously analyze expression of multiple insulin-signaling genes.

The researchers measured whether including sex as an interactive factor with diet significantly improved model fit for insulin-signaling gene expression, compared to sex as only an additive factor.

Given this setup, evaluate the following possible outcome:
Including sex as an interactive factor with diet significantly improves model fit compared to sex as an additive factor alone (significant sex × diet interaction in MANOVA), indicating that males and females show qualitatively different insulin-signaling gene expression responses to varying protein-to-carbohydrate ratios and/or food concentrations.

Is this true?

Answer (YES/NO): YES